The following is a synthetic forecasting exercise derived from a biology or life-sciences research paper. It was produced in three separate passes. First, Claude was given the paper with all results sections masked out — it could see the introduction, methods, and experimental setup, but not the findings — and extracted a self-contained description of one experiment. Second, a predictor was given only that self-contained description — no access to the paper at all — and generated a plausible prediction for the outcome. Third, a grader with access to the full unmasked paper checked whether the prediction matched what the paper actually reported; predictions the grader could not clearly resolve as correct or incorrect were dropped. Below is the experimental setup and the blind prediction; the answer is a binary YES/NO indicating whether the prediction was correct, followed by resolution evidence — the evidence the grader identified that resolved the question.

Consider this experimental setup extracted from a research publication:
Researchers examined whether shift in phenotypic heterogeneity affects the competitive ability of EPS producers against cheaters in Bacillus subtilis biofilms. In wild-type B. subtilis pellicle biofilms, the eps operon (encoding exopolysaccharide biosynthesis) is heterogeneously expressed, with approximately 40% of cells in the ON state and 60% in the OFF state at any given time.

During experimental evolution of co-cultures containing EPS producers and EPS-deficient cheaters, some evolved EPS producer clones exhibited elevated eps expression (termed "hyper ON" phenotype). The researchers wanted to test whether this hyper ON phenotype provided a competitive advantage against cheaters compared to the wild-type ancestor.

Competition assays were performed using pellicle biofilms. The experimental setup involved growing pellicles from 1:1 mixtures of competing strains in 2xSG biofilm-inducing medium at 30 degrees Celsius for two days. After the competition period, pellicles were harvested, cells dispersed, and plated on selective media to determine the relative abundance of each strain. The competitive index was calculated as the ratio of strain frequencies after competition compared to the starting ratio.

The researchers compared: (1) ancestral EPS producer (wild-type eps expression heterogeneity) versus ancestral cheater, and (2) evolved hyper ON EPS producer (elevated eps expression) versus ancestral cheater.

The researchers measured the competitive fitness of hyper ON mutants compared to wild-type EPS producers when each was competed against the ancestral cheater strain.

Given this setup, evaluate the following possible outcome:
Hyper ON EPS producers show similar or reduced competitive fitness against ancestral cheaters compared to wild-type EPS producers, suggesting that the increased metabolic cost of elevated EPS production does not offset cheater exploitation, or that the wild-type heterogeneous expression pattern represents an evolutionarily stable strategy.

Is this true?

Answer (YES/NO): NO